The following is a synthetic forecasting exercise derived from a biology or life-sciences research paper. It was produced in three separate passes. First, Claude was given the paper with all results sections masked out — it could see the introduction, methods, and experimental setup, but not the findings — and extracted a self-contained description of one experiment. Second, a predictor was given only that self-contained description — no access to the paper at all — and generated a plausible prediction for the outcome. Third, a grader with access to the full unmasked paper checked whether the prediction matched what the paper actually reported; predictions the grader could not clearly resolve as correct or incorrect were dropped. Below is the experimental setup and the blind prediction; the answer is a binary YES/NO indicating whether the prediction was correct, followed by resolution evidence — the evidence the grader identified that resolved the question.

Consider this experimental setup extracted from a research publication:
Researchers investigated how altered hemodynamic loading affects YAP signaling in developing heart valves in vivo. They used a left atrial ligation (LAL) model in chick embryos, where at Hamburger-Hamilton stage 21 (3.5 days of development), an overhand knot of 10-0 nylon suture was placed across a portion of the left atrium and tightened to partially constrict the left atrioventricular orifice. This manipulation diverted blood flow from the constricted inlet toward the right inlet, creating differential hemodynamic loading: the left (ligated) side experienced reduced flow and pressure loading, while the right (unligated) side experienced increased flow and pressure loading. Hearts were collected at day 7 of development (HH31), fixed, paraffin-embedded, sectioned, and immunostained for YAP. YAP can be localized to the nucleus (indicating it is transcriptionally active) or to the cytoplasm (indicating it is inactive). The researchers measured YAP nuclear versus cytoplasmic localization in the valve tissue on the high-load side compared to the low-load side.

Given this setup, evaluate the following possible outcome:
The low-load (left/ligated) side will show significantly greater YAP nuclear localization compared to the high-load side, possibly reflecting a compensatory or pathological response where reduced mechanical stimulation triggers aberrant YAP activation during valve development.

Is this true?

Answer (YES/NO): NO